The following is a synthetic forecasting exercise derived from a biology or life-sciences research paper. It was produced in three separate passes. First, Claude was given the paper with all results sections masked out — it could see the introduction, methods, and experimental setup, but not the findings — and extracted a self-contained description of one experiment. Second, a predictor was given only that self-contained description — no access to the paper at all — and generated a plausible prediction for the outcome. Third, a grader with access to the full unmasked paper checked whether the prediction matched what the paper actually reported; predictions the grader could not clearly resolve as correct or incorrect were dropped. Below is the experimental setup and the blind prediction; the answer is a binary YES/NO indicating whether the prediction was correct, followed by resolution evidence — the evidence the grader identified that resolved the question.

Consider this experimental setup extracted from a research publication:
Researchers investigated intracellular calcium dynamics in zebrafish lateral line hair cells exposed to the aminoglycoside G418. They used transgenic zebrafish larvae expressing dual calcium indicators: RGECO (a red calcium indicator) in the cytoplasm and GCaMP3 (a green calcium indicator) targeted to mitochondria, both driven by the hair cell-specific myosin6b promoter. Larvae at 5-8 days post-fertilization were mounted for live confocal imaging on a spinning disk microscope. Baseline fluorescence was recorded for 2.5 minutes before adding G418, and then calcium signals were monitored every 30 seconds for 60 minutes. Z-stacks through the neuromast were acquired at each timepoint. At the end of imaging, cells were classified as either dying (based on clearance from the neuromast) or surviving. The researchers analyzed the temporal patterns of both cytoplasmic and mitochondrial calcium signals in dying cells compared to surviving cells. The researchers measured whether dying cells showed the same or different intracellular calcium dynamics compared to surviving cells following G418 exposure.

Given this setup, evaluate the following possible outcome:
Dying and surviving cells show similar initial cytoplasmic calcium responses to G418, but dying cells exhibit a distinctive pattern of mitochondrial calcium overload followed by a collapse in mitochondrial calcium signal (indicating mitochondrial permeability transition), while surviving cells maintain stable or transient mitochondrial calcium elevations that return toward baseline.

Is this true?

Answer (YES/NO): NO